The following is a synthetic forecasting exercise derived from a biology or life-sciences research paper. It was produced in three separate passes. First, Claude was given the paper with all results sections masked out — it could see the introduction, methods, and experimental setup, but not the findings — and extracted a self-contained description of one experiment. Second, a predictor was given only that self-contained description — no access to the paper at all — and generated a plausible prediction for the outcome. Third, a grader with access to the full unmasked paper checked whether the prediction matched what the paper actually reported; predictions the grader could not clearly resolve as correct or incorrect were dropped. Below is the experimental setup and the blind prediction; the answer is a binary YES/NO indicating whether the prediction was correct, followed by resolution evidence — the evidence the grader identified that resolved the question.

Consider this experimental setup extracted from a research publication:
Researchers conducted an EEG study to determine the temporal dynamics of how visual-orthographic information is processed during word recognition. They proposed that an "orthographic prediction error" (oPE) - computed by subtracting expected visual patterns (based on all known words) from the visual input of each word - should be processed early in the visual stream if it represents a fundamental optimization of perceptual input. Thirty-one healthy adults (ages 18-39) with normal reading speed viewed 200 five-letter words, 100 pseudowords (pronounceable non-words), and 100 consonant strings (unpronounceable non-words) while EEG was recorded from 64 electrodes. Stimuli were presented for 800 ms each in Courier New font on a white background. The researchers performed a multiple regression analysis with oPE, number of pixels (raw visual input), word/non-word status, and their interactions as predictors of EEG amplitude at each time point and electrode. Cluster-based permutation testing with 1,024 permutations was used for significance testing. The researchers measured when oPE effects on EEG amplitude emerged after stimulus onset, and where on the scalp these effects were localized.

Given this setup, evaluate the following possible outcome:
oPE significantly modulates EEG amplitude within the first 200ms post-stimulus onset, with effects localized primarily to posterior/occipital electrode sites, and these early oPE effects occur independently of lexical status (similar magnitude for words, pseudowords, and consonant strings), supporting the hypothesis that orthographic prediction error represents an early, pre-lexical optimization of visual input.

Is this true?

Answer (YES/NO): YES